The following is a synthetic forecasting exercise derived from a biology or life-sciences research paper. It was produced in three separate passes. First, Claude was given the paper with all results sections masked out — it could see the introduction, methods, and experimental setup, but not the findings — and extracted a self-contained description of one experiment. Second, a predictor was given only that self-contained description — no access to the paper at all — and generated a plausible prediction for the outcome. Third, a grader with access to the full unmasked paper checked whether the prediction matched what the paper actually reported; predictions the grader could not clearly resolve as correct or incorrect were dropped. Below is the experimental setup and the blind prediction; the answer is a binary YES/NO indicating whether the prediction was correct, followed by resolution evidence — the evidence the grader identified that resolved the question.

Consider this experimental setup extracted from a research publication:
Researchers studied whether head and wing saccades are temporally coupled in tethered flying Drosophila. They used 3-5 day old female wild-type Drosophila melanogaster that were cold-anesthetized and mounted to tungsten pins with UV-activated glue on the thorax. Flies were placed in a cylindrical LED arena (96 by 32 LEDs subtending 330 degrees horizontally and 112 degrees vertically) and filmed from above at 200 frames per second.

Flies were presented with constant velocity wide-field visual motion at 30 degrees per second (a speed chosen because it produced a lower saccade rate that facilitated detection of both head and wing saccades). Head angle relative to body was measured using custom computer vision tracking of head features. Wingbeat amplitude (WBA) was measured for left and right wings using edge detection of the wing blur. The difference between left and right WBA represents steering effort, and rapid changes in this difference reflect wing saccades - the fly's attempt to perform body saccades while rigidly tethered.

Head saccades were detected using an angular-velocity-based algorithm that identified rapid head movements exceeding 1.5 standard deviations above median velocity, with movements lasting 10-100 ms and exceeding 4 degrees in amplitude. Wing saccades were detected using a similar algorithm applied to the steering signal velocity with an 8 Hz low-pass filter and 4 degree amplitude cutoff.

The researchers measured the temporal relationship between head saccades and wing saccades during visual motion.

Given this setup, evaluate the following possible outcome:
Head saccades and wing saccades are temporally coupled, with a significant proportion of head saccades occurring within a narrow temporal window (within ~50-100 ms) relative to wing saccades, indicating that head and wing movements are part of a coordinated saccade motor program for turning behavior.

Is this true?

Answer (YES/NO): YES